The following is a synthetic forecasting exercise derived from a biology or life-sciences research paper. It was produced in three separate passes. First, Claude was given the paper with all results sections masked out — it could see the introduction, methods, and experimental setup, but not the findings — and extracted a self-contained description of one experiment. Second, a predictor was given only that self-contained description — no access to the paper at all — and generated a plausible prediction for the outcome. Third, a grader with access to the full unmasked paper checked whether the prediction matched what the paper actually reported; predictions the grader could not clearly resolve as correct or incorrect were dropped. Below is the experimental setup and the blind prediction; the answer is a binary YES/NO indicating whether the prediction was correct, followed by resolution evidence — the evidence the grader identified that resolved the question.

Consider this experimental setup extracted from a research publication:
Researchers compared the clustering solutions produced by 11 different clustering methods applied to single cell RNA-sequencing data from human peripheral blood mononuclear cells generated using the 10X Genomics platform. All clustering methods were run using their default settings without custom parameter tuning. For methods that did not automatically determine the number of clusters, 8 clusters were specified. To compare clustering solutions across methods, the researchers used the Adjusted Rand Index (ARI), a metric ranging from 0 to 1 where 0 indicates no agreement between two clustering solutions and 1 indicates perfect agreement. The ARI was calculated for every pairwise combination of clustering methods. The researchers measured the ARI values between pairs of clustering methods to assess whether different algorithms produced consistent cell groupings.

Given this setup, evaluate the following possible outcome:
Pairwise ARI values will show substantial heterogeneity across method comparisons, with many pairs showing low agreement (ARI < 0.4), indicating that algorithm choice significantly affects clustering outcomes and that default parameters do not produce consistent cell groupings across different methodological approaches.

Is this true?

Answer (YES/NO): YES